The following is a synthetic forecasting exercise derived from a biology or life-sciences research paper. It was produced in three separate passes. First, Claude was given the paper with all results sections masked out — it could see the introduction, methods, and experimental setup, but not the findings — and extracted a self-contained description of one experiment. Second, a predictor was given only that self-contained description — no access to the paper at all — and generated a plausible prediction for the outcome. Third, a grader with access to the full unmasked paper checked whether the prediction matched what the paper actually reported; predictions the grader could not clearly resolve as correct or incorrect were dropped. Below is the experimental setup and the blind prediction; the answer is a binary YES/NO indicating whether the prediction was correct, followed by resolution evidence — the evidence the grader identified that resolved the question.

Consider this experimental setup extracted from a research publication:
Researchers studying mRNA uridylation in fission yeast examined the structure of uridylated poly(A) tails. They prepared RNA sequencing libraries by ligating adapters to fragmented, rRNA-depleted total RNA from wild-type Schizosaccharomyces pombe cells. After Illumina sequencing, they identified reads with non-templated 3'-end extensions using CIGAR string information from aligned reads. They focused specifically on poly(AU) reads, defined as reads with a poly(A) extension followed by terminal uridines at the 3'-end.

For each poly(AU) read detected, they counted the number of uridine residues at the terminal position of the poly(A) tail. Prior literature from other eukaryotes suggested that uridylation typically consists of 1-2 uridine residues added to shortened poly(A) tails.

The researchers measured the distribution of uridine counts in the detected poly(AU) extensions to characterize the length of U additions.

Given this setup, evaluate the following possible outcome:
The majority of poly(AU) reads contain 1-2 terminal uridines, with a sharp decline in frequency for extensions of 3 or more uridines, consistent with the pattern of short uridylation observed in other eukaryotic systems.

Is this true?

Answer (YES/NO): YES